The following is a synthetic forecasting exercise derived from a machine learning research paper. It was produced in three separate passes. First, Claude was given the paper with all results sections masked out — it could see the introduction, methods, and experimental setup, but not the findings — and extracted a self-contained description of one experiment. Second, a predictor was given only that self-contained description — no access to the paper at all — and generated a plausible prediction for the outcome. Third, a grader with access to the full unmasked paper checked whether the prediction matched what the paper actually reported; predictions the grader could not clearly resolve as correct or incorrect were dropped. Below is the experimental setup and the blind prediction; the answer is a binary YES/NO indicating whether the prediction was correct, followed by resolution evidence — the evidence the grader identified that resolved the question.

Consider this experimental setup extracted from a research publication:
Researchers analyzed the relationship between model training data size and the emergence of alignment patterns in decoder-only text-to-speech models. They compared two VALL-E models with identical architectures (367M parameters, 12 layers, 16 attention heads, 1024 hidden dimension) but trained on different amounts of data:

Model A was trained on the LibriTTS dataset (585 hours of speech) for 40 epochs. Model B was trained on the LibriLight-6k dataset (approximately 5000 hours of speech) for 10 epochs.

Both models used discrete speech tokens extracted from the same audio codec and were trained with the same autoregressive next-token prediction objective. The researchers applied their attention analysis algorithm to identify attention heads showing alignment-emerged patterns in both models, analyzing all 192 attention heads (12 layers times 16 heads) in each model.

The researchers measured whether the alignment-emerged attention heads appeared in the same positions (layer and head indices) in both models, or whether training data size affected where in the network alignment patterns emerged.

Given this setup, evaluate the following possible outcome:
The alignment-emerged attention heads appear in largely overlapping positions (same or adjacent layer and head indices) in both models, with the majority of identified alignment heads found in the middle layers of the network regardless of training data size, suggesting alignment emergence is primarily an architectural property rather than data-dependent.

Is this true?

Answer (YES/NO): NO